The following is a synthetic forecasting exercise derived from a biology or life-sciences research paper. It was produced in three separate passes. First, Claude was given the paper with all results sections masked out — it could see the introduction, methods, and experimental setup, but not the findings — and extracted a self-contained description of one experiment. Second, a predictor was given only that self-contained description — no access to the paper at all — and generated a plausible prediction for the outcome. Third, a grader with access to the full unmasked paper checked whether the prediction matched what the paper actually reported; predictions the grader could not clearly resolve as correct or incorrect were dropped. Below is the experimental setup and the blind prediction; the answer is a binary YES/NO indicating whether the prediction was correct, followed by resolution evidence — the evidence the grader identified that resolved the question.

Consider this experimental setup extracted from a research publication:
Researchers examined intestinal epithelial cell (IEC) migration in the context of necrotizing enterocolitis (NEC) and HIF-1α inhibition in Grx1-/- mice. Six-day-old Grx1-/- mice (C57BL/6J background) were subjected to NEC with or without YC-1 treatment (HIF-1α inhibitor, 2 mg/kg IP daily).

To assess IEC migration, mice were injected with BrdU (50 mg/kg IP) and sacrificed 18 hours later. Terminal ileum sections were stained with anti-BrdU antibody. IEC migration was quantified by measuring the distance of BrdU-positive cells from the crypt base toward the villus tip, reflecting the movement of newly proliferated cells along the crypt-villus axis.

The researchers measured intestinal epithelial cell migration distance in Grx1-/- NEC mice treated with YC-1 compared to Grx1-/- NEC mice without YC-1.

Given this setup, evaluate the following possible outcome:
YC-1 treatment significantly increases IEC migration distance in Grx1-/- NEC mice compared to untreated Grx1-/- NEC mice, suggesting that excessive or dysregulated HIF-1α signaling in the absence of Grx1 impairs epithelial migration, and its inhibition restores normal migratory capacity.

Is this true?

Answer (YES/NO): NO